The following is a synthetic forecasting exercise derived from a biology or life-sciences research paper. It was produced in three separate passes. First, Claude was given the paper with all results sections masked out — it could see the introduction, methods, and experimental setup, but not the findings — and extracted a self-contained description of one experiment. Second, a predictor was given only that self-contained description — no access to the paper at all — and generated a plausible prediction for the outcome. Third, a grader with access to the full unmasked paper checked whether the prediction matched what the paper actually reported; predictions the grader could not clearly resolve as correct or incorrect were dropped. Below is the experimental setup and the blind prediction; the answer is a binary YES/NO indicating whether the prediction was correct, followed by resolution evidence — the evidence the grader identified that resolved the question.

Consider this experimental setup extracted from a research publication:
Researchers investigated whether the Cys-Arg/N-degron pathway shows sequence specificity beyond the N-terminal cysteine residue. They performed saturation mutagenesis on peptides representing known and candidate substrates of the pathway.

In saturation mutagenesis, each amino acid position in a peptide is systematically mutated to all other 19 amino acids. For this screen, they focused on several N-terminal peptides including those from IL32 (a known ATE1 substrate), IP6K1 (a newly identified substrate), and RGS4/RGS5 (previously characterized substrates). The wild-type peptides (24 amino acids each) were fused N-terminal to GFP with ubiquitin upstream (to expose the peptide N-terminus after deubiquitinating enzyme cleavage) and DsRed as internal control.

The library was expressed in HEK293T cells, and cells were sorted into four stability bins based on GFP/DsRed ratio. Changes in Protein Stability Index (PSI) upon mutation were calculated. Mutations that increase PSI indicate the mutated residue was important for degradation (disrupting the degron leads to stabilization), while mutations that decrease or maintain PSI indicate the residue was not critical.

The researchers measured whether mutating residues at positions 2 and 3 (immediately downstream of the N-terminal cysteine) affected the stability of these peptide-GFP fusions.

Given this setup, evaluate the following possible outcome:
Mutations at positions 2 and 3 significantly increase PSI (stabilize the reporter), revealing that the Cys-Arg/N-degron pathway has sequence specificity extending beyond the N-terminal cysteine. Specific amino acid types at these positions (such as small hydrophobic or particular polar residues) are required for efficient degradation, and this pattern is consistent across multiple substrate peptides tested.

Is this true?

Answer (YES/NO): NO